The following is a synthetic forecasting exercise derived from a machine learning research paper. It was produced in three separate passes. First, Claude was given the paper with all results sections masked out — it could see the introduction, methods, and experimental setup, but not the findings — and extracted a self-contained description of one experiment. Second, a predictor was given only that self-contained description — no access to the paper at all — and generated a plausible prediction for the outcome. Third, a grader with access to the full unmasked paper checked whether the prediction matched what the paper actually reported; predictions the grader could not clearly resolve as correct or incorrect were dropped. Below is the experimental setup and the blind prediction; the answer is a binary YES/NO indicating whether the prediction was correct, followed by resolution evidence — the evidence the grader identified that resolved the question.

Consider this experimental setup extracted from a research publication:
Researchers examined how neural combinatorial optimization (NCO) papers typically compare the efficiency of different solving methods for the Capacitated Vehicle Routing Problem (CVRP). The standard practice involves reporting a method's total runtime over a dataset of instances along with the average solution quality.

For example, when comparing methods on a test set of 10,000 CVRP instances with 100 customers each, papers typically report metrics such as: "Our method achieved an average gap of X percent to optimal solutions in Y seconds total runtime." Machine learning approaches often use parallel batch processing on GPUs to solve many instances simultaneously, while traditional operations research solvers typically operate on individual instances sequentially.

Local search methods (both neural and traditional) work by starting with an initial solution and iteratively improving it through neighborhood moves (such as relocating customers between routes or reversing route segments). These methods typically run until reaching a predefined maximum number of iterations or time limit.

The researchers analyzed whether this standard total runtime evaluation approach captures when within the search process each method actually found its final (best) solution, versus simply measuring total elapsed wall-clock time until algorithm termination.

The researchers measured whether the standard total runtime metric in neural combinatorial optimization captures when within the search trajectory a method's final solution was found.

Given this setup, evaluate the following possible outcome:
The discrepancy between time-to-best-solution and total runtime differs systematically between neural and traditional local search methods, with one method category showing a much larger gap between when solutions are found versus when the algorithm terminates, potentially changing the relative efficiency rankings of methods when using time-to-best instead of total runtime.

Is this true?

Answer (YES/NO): YES